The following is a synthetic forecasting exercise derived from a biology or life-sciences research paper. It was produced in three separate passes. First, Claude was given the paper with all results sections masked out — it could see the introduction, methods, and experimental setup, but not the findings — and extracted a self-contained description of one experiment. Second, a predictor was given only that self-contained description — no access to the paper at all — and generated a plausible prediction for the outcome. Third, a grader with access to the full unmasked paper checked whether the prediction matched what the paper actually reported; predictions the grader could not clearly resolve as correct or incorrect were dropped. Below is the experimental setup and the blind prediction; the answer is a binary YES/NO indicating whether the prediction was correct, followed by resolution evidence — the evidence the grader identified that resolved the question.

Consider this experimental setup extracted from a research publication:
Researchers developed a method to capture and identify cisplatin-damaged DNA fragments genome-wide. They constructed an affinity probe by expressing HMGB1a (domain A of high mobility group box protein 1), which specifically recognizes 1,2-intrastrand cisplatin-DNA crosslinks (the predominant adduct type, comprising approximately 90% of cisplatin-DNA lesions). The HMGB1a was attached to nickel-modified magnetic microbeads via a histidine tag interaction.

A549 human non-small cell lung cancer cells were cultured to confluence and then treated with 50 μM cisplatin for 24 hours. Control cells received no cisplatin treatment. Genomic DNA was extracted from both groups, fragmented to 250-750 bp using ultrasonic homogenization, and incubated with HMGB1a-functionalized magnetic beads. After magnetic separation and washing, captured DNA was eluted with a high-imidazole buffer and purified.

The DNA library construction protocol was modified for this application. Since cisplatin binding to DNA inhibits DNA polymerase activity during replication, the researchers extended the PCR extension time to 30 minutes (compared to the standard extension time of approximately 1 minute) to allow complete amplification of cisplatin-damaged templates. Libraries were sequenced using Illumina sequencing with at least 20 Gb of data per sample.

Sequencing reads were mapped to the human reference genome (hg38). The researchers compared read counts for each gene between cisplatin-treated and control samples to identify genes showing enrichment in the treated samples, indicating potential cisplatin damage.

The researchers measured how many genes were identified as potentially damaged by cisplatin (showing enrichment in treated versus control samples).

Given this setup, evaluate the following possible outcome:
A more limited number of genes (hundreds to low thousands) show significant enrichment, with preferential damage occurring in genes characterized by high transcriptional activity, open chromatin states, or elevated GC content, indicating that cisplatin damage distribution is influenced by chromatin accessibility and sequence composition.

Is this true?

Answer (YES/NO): NO